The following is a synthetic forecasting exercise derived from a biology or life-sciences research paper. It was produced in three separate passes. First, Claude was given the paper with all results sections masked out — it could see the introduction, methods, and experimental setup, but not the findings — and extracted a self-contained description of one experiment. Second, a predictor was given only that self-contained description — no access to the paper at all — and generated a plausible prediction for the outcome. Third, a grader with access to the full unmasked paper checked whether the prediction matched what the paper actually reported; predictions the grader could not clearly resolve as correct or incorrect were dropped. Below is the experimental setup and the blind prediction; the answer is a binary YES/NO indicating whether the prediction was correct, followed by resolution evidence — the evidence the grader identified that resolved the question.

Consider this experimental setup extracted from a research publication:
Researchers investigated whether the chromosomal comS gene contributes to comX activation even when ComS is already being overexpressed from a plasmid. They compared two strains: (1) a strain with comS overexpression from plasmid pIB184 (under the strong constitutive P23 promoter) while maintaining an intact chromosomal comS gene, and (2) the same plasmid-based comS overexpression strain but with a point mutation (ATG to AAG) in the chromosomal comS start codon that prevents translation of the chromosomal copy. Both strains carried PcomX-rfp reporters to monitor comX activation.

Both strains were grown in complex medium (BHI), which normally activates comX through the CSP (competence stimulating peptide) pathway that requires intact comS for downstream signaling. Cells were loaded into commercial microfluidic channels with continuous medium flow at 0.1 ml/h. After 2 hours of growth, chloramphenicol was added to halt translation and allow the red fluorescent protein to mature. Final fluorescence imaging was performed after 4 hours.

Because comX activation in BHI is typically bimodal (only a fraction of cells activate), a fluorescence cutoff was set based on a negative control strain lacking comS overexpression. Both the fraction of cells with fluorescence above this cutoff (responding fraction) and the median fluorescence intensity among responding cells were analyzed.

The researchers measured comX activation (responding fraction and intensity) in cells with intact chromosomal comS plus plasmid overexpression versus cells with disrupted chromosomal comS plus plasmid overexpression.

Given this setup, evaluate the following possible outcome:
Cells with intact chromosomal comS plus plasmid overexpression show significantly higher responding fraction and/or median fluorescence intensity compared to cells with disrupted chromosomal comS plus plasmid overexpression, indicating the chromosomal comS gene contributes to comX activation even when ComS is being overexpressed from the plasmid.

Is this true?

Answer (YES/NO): YES